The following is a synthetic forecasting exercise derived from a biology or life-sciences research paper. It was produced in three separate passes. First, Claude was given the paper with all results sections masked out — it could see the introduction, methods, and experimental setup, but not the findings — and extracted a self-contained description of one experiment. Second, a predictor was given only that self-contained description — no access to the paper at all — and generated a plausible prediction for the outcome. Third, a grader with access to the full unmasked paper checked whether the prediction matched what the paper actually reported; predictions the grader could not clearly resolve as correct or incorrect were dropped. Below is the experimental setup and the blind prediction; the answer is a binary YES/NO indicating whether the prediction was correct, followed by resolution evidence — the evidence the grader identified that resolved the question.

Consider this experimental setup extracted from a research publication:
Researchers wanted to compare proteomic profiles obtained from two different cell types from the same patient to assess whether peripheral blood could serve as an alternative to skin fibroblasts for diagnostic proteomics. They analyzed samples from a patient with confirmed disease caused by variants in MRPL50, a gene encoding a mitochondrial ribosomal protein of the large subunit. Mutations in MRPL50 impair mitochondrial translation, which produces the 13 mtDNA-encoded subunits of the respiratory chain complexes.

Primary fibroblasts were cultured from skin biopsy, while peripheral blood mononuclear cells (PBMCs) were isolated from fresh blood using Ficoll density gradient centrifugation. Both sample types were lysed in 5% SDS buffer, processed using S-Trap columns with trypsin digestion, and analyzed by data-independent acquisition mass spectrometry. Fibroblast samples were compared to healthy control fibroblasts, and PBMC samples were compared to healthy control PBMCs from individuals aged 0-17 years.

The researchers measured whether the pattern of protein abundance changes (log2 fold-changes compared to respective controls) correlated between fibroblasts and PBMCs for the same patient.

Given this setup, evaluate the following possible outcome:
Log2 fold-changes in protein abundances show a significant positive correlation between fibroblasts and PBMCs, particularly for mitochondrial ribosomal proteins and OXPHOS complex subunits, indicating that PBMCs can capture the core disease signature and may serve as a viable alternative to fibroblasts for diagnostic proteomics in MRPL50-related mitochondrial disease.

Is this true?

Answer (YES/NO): YES